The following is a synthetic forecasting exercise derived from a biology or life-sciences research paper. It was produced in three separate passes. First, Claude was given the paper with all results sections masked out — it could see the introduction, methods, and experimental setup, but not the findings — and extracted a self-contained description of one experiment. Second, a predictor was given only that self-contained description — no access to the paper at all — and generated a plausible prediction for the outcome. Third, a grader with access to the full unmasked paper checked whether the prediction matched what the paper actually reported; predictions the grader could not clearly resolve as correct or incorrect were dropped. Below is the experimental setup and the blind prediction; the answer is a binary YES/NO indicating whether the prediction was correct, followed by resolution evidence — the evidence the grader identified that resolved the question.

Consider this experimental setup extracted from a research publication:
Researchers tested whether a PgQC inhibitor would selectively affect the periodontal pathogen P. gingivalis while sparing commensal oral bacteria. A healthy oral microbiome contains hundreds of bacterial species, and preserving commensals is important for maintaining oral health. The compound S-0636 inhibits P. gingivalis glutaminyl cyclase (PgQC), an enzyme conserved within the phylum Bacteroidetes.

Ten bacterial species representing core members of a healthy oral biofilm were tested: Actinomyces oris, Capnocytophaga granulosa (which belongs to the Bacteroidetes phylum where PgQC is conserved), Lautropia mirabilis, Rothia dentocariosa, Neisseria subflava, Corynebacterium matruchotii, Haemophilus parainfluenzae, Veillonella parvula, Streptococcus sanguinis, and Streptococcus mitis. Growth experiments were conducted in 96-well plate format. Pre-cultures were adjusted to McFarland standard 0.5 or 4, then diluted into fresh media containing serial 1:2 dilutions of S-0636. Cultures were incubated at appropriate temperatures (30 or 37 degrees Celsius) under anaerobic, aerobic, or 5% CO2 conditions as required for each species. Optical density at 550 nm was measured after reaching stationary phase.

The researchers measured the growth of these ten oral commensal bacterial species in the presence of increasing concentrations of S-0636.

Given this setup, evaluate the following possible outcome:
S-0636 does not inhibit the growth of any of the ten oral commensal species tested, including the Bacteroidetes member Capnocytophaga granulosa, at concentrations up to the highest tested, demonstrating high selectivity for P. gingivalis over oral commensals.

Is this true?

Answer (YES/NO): NO